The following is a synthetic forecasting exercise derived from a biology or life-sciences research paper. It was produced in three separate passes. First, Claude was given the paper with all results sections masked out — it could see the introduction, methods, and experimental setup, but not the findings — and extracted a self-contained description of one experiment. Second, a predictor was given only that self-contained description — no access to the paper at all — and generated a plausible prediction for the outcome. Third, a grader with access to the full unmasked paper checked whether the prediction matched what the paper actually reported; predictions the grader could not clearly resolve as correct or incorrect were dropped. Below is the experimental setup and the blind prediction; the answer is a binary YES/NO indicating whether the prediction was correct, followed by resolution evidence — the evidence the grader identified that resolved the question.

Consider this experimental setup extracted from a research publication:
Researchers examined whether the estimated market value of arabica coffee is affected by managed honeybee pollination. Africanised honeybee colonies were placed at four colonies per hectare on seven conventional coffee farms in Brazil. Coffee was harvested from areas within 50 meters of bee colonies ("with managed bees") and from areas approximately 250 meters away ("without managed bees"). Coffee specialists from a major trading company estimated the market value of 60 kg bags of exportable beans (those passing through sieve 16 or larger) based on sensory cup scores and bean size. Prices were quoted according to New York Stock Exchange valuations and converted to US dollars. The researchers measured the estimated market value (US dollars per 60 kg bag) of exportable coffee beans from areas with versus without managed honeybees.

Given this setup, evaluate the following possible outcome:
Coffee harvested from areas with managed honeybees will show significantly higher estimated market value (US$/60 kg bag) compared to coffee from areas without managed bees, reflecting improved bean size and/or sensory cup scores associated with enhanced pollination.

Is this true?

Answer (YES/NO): YES